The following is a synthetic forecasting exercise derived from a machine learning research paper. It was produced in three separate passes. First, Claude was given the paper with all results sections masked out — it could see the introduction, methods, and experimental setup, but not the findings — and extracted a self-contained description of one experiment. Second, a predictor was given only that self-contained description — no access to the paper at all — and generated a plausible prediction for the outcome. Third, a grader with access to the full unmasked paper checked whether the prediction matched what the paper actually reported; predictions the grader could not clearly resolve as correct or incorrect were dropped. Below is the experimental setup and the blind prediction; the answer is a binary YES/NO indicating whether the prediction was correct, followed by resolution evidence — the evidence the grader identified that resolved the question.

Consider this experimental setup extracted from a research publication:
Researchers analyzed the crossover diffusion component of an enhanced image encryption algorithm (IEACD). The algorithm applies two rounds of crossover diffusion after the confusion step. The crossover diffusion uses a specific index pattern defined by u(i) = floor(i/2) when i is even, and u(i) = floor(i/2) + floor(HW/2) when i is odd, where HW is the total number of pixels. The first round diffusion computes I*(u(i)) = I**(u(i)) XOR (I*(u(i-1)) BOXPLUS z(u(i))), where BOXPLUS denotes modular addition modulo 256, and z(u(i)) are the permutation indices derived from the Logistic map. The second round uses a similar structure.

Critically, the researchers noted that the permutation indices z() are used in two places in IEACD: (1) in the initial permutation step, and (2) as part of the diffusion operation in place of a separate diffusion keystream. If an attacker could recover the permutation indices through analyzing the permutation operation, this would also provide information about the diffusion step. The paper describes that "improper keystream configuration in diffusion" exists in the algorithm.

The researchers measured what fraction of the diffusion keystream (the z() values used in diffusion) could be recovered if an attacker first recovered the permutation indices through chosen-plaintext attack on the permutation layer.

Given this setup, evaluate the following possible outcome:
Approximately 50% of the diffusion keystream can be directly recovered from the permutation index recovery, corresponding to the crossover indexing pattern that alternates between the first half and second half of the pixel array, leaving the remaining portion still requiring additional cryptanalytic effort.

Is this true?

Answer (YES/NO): NO